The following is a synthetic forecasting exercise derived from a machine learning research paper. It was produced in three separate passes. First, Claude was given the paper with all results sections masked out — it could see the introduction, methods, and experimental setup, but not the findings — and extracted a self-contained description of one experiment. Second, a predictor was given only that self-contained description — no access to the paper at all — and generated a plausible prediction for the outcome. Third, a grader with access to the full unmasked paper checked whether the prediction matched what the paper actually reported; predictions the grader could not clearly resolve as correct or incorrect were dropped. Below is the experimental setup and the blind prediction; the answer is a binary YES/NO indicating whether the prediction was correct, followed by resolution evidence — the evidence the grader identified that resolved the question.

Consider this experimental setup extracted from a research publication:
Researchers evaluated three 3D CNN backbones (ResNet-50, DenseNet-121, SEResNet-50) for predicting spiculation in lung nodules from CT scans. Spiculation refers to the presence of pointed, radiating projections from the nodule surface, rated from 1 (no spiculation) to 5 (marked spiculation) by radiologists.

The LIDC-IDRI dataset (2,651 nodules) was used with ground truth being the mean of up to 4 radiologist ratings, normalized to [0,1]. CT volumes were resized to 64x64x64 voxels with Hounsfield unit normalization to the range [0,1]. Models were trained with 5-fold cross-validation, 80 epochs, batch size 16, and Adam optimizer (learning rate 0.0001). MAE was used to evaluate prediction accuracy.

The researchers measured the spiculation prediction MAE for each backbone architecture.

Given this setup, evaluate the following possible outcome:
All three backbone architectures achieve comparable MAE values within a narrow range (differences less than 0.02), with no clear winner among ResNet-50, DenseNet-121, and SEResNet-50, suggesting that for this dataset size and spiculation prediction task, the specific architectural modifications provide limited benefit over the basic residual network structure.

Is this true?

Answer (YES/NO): NO